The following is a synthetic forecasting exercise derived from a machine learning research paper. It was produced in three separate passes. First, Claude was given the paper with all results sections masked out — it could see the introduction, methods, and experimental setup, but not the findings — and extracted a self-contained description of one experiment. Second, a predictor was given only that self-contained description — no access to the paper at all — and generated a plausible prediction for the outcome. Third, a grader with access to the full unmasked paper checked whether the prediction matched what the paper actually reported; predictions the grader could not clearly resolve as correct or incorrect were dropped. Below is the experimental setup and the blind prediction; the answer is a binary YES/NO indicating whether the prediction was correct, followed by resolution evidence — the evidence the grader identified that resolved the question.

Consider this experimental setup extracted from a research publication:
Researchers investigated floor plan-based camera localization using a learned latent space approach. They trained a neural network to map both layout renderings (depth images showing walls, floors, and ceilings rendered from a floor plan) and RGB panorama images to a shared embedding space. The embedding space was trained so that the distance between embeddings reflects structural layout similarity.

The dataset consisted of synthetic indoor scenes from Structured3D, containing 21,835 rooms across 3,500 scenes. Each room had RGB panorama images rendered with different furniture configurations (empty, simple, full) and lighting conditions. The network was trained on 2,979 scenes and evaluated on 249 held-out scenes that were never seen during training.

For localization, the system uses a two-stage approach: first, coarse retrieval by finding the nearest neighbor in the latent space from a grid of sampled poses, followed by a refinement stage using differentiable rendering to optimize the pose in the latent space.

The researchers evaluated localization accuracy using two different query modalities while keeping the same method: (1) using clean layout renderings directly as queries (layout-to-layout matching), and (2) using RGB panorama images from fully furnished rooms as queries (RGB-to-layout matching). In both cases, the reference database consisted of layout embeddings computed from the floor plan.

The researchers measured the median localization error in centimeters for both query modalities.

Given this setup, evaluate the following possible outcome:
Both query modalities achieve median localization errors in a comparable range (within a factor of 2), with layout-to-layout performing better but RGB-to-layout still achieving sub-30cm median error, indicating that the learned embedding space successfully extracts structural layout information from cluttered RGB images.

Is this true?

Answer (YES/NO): NO